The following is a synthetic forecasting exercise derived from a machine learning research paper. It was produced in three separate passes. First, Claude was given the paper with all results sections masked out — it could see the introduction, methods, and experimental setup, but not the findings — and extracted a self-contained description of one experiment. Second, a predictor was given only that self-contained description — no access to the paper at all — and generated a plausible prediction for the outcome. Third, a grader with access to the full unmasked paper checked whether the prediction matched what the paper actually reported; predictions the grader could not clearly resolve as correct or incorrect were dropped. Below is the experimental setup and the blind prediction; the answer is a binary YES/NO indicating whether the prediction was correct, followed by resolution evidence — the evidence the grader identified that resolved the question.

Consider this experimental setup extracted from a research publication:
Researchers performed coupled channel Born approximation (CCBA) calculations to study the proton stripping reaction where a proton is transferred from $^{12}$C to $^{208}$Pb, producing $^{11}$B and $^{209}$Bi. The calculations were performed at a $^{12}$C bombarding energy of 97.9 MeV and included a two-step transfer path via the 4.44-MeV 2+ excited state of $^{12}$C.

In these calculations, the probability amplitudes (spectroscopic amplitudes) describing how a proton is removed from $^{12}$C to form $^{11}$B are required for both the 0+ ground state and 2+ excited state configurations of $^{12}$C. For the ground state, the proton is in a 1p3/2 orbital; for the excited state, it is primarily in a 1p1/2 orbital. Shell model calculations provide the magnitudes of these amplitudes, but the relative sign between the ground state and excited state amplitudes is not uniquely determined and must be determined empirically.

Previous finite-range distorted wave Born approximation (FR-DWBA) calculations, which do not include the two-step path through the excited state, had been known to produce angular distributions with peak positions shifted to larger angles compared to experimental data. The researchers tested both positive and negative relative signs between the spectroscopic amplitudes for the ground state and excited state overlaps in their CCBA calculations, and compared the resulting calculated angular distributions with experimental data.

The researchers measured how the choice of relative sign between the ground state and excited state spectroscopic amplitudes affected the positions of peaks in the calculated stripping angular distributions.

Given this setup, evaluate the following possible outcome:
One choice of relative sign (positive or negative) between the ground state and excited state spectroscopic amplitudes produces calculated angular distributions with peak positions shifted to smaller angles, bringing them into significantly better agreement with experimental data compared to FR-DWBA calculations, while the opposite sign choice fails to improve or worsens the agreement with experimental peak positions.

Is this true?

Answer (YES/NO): YES